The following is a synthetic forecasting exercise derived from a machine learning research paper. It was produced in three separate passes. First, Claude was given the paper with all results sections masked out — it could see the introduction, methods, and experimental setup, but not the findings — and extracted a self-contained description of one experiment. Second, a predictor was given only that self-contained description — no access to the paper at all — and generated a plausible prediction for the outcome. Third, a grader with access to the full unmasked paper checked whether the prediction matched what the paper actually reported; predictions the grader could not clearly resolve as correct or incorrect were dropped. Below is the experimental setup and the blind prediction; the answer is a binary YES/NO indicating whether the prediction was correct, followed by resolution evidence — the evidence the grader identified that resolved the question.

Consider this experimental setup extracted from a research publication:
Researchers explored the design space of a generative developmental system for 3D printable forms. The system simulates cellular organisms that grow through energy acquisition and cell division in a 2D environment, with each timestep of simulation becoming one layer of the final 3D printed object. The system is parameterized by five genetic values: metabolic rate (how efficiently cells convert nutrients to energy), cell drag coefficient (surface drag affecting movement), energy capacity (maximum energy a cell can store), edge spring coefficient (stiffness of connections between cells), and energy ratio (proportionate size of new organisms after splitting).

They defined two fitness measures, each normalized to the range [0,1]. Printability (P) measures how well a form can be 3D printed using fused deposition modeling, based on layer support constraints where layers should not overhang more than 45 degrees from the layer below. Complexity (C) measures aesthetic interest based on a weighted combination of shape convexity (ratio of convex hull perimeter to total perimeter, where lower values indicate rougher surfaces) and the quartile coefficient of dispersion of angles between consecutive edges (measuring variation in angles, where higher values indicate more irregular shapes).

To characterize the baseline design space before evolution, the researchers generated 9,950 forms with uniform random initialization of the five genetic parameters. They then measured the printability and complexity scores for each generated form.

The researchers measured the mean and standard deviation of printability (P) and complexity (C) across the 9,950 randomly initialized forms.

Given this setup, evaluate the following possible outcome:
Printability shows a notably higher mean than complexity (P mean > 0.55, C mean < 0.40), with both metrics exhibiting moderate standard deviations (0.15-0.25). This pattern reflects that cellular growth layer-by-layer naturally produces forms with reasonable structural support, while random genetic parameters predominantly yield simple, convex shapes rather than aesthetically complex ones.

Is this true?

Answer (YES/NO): NO